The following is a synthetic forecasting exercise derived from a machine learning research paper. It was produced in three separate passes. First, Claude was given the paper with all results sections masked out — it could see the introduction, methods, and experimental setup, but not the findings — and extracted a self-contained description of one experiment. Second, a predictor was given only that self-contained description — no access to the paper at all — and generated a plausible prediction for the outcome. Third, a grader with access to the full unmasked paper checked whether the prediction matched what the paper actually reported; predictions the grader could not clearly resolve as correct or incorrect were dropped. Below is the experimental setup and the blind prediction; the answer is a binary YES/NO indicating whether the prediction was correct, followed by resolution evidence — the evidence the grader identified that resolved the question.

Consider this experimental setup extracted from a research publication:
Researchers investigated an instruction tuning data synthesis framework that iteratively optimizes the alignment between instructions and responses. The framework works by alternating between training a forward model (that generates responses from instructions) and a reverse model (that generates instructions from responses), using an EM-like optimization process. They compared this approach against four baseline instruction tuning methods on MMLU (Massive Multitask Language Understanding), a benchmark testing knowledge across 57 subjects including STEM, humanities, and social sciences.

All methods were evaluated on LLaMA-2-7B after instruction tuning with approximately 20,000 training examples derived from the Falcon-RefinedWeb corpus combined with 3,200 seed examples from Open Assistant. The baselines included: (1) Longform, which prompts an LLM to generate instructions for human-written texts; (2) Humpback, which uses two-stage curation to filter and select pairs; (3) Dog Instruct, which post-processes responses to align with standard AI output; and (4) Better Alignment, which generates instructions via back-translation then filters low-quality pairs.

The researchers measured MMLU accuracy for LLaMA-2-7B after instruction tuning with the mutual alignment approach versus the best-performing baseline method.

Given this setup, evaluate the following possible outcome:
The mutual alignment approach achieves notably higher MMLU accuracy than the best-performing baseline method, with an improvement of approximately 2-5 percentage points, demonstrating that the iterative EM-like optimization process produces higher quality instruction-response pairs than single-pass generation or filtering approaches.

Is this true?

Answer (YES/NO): NO